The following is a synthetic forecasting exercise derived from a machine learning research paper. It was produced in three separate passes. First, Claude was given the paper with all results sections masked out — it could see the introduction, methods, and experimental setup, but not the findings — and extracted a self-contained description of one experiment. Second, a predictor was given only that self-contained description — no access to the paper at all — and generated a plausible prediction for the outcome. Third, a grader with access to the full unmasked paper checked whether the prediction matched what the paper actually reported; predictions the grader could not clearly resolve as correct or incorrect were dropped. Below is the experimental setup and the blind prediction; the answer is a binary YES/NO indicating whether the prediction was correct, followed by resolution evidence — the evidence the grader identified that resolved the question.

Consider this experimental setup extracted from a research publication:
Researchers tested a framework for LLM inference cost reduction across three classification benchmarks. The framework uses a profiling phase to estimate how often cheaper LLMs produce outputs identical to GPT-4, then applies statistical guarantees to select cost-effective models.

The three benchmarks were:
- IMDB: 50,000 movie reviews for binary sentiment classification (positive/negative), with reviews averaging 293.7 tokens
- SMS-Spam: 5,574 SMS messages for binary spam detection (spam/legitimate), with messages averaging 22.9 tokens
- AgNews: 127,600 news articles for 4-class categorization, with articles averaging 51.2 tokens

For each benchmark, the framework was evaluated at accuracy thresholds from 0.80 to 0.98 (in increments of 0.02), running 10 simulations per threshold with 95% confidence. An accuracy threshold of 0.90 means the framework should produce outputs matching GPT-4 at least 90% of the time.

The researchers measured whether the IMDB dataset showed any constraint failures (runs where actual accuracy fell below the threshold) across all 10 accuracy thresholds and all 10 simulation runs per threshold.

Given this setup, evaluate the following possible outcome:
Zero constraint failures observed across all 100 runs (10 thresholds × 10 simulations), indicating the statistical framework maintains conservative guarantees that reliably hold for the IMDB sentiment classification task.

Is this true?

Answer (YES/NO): YES